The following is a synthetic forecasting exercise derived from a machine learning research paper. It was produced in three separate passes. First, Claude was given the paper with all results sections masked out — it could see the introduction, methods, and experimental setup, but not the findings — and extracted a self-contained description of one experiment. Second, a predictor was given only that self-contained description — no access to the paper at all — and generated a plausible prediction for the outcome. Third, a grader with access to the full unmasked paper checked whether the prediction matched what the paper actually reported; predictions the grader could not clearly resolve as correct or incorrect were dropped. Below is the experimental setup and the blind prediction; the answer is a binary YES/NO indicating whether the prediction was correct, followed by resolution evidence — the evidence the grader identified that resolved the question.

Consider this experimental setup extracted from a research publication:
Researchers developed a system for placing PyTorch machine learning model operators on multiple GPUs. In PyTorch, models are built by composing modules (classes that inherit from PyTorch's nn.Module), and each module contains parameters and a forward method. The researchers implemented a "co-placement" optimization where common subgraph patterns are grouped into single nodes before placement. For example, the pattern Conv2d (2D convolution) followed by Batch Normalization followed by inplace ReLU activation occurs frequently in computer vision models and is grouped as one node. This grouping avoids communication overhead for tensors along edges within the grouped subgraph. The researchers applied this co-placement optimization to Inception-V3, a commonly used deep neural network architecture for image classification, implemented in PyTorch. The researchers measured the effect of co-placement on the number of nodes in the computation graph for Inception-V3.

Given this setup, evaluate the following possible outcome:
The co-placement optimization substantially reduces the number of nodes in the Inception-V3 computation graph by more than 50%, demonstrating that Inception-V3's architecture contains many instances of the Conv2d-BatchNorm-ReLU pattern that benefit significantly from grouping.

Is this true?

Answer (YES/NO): YES